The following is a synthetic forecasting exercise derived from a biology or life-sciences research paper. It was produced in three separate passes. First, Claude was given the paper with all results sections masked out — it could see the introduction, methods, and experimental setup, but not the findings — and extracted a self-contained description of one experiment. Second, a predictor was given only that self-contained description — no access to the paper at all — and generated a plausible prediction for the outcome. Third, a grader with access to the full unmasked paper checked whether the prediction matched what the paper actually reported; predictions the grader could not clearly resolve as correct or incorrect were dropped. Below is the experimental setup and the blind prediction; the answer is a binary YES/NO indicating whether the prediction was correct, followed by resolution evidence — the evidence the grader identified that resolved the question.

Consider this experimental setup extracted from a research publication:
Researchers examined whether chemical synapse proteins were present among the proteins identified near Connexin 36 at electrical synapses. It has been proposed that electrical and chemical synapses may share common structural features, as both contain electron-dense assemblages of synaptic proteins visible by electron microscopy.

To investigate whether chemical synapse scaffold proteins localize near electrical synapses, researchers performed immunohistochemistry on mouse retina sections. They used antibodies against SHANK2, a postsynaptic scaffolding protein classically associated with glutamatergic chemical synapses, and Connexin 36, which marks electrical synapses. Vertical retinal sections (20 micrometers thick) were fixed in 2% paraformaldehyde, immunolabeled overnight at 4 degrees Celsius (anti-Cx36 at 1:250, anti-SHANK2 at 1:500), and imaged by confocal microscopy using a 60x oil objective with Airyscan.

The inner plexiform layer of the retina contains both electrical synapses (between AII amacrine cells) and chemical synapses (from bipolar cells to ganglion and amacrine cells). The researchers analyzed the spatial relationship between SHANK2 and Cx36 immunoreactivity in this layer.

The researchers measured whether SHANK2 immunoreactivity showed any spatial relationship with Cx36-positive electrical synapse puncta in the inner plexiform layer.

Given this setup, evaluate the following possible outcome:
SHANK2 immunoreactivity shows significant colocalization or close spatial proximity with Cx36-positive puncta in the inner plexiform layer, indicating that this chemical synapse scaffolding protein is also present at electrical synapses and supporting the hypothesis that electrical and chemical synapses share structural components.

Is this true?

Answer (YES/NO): NO